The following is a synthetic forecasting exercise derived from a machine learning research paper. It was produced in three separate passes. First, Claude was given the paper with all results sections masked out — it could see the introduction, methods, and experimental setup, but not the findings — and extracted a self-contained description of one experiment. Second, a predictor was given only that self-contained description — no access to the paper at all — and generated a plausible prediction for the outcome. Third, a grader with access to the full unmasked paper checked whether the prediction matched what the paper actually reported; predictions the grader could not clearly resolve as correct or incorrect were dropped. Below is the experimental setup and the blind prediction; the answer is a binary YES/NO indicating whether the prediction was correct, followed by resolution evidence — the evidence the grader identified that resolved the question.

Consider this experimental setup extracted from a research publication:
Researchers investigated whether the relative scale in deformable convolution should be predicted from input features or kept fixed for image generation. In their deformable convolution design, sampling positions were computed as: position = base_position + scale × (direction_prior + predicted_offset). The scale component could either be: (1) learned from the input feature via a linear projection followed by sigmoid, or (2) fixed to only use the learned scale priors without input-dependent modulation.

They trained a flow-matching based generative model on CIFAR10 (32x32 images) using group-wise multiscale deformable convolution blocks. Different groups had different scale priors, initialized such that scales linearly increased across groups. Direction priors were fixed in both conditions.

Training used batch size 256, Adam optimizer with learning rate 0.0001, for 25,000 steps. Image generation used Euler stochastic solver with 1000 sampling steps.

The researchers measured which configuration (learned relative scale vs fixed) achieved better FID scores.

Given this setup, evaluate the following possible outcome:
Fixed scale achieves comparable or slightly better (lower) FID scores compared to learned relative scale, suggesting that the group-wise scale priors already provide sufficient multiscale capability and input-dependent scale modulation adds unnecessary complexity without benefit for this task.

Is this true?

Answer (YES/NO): NO